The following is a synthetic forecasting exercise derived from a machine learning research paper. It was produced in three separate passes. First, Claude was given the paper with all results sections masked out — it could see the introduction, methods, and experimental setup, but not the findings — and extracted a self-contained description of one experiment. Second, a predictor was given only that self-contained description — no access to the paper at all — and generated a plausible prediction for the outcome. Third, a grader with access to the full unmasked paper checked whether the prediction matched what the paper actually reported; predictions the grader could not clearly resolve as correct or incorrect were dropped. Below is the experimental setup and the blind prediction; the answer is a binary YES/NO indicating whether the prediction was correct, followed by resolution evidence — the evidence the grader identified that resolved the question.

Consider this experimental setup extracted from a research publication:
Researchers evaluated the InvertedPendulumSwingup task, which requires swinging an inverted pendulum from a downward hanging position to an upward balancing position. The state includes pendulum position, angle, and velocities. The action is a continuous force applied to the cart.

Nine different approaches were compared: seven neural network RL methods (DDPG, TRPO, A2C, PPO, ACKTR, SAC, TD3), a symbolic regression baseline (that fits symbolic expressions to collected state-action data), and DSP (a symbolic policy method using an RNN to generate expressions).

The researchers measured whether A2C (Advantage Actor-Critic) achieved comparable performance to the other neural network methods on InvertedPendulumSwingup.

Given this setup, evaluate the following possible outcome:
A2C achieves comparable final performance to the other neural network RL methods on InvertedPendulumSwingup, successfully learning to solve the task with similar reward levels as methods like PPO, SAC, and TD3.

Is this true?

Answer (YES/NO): NO